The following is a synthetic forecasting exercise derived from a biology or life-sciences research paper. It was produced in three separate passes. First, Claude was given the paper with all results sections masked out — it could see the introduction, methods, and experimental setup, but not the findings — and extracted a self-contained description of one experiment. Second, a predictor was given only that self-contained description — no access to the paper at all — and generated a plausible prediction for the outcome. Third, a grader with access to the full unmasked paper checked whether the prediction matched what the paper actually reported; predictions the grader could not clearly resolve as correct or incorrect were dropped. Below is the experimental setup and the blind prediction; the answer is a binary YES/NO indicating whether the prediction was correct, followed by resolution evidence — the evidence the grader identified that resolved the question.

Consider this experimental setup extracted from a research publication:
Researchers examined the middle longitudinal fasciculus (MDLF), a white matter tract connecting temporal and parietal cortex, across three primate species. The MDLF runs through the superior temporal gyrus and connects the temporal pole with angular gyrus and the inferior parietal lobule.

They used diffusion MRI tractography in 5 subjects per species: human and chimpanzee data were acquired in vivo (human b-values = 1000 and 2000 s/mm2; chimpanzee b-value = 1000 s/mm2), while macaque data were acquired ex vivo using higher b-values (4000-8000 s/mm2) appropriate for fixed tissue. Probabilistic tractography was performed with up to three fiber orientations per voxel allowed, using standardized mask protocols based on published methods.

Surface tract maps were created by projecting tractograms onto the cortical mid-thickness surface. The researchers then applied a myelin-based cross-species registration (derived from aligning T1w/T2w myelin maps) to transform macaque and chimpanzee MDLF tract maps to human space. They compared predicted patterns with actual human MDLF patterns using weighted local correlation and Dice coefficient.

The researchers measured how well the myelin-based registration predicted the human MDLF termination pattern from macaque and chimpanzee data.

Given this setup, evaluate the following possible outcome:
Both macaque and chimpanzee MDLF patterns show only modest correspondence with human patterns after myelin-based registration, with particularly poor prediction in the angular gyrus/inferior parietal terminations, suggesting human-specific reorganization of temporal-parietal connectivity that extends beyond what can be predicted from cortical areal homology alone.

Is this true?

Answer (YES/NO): NO